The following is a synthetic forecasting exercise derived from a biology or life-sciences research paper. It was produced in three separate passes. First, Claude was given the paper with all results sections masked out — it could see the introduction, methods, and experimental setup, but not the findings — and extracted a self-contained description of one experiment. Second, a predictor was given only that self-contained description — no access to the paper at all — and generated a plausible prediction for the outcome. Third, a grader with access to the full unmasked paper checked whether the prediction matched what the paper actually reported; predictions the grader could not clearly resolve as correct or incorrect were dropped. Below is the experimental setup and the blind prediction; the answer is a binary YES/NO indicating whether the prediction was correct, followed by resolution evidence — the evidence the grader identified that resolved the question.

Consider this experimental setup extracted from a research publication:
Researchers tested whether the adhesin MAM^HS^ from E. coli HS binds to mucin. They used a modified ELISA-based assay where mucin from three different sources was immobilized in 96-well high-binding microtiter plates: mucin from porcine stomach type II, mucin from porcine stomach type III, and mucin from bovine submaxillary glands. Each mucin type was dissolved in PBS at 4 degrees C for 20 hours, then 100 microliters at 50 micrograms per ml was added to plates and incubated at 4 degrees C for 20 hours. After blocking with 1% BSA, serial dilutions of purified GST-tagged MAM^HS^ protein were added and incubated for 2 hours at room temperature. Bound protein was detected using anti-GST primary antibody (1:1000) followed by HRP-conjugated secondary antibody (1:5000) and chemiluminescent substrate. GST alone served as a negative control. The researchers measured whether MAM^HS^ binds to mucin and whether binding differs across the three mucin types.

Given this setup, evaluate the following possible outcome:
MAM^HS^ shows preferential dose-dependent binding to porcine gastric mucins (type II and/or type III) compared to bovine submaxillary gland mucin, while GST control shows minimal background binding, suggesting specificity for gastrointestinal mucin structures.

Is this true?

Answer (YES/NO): YES